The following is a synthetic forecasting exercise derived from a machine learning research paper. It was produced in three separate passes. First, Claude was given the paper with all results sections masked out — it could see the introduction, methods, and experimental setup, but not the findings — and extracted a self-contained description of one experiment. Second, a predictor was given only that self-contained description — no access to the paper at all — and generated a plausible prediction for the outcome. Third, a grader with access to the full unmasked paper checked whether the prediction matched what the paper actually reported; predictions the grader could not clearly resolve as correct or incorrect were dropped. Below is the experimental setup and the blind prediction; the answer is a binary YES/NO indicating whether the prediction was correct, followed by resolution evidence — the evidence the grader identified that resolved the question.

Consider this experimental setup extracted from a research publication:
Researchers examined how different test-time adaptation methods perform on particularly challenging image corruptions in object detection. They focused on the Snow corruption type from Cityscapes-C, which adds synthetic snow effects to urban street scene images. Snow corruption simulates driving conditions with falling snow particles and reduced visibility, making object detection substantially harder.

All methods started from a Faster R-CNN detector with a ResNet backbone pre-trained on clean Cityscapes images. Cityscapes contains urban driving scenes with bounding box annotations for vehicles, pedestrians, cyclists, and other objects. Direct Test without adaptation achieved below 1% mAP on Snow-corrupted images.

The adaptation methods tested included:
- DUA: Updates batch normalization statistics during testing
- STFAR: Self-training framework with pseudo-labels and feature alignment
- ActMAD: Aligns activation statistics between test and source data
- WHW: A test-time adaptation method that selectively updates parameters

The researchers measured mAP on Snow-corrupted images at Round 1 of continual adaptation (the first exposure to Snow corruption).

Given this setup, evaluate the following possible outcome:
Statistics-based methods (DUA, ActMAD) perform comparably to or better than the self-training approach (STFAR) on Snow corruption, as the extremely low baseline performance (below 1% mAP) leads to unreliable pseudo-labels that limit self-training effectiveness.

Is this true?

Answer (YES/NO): NO